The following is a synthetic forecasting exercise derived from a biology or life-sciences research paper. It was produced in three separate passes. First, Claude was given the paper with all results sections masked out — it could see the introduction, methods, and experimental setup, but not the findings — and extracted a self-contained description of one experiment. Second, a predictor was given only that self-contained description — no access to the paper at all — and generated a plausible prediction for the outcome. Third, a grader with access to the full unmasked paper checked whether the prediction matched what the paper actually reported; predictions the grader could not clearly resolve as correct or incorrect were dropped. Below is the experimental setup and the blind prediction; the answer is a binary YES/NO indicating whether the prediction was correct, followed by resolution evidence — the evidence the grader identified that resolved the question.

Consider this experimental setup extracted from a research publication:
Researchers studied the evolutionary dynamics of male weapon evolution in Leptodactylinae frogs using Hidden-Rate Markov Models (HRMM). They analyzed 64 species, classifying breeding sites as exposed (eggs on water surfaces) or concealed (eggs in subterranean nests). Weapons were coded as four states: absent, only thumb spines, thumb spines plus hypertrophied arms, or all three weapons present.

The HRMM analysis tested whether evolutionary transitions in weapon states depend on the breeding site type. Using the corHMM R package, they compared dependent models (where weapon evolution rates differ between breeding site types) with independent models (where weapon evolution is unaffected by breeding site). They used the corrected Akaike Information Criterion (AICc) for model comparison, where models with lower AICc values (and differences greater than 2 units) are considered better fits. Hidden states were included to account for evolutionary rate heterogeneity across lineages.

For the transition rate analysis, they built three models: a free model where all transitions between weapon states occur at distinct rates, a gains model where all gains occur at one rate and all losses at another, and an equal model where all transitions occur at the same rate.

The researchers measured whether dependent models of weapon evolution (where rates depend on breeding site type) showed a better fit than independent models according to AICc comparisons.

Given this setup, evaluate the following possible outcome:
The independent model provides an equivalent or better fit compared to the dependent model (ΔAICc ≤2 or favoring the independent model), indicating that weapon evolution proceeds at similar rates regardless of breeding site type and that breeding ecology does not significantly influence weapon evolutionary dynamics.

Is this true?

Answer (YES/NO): NO